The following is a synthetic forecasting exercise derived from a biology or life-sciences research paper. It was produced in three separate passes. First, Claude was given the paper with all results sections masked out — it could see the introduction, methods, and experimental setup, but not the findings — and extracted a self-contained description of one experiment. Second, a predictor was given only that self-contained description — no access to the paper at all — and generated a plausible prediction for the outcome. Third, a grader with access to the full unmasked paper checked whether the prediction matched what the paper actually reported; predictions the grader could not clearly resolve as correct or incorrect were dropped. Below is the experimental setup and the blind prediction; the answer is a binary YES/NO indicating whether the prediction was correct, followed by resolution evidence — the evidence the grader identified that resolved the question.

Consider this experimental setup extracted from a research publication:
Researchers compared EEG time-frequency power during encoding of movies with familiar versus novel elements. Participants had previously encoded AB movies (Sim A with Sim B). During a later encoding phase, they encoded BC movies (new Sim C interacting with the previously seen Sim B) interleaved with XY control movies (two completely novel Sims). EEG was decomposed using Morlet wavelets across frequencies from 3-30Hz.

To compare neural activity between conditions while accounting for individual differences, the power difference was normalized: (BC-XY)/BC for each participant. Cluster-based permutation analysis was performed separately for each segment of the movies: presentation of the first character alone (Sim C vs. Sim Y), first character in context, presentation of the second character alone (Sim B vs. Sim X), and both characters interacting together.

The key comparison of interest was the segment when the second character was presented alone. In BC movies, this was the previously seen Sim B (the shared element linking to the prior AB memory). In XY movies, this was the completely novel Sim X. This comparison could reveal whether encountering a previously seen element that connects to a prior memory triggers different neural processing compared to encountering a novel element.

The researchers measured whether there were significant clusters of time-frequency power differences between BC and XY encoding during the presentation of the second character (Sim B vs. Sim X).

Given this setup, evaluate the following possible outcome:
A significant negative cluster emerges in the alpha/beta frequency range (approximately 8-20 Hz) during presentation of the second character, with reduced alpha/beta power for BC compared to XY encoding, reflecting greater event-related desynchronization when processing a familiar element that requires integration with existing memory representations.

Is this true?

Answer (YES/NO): NO